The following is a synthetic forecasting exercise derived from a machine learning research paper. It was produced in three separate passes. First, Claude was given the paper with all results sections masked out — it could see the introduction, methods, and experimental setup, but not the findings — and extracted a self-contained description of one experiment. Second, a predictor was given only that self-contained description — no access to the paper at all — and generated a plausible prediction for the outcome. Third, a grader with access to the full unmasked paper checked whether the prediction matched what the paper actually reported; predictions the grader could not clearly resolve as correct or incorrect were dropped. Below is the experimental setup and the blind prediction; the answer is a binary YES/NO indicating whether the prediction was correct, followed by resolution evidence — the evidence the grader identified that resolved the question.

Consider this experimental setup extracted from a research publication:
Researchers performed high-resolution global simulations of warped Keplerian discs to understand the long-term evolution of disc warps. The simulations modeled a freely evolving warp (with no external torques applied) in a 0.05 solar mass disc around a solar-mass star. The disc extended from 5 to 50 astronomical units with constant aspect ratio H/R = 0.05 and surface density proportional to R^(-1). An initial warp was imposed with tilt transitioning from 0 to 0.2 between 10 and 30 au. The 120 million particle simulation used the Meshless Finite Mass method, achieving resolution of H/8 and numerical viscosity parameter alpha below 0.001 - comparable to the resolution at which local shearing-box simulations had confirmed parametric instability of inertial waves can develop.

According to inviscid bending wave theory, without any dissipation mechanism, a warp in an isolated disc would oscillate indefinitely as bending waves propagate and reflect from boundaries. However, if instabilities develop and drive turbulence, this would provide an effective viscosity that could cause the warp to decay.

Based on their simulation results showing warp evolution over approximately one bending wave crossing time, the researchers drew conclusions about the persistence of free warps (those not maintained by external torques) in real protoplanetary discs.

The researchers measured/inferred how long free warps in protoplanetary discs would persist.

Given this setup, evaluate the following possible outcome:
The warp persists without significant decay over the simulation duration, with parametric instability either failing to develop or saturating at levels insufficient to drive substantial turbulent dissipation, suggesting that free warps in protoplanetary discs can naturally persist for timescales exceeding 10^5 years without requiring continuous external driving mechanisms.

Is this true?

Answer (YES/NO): NO